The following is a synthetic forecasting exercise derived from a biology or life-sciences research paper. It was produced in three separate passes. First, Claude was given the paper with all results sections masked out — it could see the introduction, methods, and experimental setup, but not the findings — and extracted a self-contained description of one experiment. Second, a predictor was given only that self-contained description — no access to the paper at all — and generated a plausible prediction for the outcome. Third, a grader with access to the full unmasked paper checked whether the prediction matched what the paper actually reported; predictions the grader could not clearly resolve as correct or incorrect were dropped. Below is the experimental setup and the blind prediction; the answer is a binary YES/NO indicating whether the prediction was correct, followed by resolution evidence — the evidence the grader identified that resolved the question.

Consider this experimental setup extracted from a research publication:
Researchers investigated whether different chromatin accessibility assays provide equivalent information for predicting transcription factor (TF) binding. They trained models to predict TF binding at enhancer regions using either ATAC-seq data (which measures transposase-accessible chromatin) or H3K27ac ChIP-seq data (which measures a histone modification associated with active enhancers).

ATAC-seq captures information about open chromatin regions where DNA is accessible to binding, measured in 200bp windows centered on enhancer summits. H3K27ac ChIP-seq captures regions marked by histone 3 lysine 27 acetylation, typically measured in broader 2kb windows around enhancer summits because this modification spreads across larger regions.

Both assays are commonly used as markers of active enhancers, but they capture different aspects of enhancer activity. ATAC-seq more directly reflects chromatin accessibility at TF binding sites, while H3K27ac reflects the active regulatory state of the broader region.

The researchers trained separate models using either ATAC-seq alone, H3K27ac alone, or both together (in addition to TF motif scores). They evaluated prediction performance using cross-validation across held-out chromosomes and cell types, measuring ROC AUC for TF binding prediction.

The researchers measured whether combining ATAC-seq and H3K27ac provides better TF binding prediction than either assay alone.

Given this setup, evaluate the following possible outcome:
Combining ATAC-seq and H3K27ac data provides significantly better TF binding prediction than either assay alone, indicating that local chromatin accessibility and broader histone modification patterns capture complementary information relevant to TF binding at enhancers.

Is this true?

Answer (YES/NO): NO